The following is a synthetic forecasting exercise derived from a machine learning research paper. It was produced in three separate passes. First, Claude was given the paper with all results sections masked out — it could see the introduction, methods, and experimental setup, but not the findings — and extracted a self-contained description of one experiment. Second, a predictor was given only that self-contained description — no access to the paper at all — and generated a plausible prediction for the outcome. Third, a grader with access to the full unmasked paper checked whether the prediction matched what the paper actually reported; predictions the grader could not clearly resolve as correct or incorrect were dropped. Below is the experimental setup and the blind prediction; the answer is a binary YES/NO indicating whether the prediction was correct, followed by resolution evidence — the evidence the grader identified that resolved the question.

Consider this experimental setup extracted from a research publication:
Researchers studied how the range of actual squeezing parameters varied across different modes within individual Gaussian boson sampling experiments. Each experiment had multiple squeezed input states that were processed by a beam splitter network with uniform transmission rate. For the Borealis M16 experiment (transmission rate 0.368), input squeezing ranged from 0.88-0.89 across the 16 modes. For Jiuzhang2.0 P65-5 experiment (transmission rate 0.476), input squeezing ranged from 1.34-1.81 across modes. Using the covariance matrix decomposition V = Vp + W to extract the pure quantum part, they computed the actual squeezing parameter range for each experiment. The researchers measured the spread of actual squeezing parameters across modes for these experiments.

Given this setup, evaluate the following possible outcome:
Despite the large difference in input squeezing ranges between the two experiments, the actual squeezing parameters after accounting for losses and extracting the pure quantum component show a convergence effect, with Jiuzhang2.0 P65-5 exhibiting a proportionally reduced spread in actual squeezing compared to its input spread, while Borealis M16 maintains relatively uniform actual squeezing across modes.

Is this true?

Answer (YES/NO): YES